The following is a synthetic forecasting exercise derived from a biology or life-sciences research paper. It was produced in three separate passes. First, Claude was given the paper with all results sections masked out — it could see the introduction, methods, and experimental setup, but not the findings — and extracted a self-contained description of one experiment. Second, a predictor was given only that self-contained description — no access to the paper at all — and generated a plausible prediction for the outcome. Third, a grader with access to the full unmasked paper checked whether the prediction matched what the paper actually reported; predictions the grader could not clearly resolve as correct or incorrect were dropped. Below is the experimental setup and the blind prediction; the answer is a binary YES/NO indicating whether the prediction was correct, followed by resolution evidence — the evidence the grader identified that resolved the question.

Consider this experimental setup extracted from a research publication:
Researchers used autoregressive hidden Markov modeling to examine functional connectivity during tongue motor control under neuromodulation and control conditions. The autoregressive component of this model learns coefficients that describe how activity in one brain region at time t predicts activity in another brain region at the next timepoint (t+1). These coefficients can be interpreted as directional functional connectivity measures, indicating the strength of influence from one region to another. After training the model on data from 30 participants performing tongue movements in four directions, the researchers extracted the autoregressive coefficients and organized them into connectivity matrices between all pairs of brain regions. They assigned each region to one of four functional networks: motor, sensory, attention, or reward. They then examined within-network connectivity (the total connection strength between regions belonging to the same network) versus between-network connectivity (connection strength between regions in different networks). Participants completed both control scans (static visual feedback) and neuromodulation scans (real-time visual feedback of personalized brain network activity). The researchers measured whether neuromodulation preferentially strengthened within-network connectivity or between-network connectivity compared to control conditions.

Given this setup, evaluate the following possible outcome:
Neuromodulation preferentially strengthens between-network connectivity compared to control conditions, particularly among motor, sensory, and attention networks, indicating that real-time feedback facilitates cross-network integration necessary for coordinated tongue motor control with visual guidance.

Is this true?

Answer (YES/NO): NO